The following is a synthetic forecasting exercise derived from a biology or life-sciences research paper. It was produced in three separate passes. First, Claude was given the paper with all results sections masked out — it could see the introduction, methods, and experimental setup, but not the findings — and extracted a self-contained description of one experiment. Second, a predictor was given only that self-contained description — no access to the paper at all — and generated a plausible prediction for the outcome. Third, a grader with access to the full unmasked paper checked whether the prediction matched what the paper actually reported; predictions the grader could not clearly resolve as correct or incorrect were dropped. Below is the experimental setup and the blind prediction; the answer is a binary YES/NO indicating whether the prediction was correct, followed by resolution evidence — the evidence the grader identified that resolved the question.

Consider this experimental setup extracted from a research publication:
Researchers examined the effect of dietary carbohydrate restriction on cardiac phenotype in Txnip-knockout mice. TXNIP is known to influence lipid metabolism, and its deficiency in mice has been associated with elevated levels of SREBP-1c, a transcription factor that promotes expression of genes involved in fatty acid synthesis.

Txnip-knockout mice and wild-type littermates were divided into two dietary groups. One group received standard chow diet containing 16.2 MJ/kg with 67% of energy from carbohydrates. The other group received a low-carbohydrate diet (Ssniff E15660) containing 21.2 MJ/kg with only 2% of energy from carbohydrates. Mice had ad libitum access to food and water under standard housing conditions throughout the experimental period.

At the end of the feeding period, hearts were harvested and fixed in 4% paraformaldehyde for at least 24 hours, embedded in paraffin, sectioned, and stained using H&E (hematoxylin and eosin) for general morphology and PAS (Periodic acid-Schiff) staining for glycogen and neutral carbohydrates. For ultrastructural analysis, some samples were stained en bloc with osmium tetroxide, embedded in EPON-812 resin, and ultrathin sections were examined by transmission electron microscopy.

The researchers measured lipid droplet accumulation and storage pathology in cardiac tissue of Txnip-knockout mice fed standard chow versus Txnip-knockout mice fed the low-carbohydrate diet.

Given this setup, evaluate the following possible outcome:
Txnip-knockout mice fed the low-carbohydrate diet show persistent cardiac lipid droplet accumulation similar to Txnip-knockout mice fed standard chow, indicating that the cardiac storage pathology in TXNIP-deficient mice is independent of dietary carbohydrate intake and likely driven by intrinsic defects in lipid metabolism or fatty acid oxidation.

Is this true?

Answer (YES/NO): NO